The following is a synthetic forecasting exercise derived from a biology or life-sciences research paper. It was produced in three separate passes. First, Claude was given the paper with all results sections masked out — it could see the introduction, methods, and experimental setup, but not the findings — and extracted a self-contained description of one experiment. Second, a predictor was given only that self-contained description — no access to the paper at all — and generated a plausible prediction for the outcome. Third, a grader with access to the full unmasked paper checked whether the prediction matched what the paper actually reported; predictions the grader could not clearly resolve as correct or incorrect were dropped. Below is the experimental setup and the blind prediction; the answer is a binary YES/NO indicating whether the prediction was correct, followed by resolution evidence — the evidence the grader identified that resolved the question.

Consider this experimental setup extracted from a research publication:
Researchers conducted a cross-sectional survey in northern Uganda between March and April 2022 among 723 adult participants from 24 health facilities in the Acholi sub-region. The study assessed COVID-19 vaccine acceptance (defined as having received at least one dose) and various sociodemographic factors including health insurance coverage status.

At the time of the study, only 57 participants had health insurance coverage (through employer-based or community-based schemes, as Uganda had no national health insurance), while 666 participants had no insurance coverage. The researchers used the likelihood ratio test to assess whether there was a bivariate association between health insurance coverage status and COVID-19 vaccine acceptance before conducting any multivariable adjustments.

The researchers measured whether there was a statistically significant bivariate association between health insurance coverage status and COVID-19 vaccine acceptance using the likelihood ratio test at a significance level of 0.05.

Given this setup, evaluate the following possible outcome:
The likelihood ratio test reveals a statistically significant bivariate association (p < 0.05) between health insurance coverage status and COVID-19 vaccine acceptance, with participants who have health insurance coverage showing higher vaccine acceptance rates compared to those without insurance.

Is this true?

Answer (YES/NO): YES